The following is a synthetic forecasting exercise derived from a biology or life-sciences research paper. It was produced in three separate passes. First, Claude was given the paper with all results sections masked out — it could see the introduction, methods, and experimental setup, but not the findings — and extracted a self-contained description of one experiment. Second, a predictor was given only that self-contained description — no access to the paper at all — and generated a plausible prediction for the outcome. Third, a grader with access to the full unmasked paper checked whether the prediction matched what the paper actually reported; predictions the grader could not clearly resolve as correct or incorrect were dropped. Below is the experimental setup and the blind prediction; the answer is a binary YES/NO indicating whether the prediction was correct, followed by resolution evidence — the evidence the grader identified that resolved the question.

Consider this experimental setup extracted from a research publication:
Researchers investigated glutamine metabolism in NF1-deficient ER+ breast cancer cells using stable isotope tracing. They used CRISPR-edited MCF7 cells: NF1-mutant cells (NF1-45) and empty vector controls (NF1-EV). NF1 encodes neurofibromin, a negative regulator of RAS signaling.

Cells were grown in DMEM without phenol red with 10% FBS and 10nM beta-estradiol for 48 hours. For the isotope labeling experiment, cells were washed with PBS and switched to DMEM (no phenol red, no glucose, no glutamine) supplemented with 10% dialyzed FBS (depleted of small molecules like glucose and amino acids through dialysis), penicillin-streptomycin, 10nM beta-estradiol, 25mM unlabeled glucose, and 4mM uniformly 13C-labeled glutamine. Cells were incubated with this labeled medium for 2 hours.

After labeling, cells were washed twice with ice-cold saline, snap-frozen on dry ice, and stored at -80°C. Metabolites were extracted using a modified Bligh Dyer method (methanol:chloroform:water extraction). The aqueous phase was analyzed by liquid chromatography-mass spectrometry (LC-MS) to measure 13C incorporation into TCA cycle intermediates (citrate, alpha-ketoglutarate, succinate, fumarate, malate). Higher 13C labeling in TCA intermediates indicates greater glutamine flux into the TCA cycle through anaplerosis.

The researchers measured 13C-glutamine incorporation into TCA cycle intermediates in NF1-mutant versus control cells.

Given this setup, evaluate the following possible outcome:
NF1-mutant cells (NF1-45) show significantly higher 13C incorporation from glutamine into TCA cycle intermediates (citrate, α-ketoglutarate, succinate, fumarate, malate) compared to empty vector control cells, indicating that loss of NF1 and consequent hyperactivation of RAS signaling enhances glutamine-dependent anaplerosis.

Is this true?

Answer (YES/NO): YES